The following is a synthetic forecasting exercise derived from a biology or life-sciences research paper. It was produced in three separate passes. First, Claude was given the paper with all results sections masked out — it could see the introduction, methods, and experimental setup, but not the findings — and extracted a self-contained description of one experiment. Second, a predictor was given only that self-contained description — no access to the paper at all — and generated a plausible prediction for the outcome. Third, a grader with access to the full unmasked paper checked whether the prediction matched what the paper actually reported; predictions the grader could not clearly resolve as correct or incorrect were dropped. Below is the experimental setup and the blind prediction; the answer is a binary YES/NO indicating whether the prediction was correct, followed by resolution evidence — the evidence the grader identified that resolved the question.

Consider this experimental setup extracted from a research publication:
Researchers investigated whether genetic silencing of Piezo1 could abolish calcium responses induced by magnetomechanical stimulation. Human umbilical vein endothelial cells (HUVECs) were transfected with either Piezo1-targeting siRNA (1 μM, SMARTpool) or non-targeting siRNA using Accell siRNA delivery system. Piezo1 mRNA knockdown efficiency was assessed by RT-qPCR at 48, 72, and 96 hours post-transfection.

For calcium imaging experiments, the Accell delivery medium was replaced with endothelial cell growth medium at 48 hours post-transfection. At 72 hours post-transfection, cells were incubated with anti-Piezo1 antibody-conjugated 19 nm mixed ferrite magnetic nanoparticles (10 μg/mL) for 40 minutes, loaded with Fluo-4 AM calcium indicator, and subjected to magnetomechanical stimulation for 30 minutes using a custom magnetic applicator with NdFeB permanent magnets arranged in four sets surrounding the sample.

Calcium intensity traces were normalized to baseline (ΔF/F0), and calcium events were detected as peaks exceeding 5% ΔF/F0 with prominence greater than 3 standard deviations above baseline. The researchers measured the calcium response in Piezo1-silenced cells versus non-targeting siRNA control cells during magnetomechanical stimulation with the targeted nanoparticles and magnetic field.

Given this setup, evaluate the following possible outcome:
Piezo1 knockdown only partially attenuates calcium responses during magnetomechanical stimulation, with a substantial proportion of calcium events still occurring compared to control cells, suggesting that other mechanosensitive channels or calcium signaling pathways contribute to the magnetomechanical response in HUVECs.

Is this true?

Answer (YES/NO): NO